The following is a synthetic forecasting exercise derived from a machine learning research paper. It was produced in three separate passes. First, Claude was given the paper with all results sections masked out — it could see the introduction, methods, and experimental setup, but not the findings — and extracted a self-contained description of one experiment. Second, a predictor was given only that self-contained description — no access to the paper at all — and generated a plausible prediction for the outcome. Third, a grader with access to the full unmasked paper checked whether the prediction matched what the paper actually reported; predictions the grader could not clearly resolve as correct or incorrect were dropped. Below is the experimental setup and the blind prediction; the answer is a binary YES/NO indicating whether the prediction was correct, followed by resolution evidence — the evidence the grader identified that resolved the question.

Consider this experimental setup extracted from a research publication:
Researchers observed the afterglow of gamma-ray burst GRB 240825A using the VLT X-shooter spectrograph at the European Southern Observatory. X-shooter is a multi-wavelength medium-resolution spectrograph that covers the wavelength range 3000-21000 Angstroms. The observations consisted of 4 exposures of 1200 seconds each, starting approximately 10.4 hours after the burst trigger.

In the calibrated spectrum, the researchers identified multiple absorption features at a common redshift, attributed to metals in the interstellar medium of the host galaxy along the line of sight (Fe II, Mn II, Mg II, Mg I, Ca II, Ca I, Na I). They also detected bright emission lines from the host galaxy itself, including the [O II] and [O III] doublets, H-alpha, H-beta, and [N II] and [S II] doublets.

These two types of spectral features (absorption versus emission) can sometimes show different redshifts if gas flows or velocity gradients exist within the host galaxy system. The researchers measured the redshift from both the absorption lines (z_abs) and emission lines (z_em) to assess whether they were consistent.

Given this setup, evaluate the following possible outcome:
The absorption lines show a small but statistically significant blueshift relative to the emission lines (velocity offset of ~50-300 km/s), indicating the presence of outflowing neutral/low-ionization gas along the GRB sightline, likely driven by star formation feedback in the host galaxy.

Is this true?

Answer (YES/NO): NO